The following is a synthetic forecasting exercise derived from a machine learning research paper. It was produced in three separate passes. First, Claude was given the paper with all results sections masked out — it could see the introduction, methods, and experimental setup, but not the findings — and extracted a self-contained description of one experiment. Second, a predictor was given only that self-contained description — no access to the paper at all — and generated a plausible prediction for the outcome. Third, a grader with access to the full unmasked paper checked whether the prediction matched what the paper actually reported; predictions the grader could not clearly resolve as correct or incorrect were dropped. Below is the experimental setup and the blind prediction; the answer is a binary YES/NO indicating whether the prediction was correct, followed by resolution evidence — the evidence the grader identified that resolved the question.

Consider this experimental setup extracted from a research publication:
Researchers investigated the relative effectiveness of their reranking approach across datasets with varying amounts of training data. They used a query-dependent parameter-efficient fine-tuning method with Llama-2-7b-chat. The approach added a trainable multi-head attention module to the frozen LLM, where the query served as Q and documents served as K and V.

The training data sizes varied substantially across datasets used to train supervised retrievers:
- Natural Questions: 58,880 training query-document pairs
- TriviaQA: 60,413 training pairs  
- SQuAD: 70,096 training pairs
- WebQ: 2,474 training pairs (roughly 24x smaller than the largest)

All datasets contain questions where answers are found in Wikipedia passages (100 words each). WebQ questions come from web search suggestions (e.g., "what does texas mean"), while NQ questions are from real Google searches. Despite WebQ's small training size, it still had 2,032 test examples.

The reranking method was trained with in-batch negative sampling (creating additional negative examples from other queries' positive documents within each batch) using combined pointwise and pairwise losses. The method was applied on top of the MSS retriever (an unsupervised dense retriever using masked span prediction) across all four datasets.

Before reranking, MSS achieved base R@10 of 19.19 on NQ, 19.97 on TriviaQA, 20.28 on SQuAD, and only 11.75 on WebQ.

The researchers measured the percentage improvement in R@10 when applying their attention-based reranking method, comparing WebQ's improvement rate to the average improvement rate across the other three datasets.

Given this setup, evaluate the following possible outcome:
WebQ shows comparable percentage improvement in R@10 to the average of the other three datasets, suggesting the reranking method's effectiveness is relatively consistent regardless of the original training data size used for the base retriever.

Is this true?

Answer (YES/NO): NO